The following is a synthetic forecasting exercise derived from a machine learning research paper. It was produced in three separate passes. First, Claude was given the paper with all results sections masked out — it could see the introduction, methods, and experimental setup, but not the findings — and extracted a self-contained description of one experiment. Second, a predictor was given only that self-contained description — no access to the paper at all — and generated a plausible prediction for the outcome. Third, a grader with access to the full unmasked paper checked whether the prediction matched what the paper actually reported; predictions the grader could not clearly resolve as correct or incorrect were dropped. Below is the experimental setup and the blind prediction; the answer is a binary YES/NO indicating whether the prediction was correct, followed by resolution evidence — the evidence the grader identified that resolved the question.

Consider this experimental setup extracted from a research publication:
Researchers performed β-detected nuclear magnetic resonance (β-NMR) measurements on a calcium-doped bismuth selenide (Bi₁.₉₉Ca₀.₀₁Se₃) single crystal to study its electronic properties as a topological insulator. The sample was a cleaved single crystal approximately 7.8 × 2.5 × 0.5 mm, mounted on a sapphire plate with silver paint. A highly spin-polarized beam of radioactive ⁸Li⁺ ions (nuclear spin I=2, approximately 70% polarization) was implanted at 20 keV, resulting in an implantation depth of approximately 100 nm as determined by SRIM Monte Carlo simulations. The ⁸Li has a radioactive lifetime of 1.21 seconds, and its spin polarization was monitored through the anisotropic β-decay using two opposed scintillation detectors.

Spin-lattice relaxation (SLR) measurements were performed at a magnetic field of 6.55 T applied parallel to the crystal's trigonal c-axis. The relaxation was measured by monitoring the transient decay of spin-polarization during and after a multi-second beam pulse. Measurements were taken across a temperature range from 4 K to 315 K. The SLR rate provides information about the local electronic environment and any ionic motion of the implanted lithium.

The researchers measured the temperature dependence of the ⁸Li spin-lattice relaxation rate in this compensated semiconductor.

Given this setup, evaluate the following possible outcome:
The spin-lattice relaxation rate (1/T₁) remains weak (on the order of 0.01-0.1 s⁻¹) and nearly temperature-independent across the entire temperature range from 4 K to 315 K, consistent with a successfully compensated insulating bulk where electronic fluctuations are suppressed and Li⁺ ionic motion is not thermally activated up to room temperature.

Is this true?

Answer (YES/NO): NO